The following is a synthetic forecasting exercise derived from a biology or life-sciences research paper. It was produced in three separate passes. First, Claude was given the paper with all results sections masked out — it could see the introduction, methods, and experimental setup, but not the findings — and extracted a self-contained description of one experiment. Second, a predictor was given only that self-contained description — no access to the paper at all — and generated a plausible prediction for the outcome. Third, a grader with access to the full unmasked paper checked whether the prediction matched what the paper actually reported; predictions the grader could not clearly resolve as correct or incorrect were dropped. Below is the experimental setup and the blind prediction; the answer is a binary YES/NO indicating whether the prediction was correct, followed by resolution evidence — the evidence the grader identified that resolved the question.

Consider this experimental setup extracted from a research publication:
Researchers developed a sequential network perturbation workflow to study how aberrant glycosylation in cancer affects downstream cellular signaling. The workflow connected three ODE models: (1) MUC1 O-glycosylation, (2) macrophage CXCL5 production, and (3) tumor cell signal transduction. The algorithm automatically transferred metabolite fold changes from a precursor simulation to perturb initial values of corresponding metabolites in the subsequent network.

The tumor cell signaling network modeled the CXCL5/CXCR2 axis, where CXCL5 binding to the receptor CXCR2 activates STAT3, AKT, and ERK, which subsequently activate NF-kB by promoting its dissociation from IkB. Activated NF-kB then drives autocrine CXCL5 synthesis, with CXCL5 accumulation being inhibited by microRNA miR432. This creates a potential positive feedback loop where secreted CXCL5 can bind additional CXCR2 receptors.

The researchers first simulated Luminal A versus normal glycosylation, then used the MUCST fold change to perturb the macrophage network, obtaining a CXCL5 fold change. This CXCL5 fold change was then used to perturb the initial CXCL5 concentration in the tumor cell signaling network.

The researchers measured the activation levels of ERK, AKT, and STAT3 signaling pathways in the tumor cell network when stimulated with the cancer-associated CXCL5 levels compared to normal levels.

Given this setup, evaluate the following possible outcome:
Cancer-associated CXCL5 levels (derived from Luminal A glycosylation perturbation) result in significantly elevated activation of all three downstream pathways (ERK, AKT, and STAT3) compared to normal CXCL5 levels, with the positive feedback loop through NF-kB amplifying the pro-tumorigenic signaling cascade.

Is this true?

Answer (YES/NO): YES